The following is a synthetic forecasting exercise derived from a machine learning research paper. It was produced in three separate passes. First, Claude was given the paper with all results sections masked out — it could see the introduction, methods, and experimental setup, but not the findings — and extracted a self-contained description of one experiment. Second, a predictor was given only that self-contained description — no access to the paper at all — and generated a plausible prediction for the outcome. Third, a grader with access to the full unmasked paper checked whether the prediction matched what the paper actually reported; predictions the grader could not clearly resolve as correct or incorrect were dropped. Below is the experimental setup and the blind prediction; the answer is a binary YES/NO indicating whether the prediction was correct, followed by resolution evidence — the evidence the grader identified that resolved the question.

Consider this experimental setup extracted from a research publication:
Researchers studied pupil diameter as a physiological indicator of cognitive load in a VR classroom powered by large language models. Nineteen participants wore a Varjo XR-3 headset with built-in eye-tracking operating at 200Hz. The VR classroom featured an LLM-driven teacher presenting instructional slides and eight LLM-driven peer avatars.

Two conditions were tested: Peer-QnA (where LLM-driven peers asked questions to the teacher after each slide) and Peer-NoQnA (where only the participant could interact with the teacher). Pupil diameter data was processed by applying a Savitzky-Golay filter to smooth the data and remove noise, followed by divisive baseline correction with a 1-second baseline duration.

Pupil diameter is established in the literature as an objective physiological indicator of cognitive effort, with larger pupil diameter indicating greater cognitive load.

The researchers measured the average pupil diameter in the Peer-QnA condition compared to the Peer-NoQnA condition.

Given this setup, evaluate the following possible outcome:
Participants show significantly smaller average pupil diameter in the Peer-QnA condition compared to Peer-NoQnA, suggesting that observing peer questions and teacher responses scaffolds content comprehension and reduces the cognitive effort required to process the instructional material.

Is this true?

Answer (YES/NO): NO